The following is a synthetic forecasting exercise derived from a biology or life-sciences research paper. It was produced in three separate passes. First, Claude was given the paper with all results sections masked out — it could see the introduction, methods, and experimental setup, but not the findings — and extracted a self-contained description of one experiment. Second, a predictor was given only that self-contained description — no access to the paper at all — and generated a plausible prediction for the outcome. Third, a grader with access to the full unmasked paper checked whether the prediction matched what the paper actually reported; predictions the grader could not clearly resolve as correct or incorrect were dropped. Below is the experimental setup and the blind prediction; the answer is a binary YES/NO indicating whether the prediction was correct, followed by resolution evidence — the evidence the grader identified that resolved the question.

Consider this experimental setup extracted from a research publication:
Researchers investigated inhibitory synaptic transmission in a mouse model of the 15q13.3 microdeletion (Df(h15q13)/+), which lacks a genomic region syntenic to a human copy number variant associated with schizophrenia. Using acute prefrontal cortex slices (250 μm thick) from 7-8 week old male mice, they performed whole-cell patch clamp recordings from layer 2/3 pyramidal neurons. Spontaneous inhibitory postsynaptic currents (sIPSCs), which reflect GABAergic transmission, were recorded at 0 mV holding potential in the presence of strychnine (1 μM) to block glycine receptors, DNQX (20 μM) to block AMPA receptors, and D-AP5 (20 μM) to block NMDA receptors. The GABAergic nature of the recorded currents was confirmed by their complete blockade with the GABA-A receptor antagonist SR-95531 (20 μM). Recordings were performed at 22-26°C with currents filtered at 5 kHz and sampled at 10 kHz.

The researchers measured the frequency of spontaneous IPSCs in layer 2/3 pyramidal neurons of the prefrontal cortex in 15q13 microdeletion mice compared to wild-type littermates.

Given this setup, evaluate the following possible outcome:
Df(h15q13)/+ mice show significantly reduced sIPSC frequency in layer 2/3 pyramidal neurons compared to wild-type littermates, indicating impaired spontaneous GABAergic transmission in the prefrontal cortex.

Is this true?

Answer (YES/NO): YES